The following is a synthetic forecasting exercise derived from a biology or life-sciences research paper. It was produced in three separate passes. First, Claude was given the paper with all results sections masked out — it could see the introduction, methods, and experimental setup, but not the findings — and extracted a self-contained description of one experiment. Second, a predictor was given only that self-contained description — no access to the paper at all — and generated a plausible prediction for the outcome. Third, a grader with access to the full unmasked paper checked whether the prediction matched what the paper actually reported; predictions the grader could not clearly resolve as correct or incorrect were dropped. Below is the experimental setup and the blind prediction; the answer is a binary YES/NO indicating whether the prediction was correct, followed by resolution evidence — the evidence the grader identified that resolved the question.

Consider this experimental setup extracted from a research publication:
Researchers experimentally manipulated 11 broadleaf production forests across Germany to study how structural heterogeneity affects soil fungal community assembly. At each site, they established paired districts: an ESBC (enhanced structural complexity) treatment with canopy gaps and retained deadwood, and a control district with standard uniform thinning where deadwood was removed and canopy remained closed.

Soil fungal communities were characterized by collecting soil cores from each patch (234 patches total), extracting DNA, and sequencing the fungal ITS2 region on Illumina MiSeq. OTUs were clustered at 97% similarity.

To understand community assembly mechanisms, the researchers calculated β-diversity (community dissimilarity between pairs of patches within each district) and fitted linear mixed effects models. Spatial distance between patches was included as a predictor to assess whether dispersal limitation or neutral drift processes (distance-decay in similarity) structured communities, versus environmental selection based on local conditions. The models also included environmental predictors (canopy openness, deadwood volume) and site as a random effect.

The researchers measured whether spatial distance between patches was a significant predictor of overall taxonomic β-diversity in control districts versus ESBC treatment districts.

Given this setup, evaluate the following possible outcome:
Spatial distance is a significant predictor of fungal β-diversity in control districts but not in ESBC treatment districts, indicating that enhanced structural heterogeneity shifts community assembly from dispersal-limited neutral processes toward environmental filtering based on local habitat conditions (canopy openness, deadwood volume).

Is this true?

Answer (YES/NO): YES